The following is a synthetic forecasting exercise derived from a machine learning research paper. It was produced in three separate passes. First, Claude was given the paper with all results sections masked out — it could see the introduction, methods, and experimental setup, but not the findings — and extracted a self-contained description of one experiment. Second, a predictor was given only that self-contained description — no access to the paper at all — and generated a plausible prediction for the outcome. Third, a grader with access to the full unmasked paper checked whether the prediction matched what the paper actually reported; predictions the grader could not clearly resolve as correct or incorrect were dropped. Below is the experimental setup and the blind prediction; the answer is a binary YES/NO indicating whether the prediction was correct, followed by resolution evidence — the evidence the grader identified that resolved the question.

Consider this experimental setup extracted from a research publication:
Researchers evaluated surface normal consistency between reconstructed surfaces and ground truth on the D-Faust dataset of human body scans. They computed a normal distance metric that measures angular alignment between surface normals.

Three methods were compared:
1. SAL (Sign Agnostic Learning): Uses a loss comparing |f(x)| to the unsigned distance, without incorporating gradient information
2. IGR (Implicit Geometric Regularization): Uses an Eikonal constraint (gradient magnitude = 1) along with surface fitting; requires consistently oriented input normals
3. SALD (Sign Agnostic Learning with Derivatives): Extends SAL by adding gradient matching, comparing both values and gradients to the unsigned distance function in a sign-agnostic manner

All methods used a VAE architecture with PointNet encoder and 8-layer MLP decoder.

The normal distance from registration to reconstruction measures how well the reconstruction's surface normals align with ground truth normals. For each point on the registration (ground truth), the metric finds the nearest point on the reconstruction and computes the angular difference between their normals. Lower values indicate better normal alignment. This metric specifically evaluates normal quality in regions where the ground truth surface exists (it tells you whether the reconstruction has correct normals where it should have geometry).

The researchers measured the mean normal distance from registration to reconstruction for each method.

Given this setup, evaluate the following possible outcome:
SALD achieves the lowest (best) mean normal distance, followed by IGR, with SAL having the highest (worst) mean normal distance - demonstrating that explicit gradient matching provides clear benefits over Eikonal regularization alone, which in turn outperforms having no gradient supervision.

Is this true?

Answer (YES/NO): NO